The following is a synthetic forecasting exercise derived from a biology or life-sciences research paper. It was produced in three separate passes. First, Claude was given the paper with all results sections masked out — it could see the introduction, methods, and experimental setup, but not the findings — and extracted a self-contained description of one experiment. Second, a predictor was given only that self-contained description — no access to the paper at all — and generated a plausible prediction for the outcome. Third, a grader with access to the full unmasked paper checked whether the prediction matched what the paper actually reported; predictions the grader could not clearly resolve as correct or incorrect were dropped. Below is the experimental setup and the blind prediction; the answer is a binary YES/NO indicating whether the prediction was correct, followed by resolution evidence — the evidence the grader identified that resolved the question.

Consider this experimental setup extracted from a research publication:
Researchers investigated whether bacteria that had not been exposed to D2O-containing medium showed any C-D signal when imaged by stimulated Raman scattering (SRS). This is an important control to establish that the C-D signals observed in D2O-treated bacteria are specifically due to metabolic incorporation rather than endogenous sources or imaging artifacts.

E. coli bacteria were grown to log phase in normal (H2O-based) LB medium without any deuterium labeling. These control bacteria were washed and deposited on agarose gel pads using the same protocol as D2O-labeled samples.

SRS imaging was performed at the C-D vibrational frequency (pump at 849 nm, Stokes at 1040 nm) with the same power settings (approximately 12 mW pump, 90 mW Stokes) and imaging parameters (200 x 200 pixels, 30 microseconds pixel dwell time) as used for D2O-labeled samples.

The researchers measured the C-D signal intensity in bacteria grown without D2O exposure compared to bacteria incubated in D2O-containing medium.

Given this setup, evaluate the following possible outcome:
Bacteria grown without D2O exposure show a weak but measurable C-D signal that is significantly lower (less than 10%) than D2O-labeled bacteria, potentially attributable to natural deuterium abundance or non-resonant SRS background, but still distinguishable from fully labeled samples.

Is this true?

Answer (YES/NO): NO